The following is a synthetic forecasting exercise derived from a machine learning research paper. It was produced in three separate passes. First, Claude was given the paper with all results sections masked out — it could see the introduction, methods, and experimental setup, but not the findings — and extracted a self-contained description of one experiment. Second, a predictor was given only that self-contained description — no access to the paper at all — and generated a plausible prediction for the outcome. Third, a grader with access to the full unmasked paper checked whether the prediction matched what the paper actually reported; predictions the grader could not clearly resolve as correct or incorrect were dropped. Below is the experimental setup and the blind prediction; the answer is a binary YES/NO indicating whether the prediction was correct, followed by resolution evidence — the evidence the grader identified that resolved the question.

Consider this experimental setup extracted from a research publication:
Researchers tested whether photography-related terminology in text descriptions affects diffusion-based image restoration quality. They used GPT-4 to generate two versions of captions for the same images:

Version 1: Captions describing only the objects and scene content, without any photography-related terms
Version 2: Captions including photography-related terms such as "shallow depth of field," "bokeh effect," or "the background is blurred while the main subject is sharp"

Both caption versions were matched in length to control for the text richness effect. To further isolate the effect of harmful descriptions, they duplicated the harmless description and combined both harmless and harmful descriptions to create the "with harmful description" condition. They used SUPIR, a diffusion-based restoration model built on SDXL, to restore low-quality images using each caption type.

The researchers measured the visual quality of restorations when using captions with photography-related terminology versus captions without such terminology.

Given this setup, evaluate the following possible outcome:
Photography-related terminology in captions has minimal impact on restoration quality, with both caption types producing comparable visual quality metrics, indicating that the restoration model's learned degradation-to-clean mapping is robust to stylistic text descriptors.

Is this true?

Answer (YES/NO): NO